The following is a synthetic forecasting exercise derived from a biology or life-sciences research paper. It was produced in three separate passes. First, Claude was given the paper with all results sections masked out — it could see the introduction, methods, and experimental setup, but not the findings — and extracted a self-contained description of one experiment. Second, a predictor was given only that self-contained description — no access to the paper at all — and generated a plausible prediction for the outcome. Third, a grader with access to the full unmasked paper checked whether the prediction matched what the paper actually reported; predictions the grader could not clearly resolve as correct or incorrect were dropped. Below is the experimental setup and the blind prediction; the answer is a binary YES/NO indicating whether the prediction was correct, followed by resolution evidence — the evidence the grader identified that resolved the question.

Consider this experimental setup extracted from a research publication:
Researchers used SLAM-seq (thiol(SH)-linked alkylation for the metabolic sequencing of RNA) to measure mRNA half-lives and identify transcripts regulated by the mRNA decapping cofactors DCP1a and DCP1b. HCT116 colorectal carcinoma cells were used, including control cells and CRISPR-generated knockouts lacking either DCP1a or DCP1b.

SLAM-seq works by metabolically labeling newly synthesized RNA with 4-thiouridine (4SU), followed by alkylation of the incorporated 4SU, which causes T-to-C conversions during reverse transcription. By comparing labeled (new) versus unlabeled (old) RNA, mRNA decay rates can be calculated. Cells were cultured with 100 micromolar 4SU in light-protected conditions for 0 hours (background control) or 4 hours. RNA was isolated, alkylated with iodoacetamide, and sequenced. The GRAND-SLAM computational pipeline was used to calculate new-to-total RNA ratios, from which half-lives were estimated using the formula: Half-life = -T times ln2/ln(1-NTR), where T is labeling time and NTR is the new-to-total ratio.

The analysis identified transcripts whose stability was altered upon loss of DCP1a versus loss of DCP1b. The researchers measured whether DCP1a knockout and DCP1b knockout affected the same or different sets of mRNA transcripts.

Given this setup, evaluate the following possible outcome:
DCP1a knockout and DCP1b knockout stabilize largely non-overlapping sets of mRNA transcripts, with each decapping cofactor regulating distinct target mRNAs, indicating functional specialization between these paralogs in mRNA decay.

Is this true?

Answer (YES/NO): YES